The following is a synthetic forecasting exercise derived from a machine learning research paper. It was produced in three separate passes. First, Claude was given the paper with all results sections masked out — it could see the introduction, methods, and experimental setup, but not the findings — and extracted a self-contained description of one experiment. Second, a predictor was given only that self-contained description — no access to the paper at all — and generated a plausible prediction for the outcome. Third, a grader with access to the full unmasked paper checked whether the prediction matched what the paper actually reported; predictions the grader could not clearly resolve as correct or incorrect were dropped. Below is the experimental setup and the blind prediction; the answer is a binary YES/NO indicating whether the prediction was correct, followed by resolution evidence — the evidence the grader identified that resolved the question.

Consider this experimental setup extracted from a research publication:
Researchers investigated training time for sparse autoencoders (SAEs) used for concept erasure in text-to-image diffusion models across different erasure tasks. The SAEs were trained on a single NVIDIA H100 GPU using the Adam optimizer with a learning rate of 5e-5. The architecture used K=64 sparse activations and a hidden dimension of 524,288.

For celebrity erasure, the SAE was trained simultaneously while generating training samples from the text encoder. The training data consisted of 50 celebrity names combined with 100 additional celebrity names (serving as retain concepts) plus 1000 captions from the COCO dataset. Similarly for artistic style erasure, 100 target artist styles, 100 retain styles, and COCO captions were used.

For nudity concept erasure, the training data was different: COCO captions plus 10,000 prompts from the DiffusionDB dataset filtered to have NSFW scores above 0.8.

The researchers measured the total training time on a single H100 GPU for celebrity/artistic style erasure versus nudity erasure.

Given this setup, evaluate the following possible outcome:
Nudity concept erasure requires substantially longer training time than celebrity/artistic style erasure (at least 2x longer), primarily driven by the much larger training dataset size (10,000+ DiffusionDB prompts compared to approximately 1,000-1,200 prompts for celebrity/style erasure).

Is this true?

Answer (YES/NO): NO